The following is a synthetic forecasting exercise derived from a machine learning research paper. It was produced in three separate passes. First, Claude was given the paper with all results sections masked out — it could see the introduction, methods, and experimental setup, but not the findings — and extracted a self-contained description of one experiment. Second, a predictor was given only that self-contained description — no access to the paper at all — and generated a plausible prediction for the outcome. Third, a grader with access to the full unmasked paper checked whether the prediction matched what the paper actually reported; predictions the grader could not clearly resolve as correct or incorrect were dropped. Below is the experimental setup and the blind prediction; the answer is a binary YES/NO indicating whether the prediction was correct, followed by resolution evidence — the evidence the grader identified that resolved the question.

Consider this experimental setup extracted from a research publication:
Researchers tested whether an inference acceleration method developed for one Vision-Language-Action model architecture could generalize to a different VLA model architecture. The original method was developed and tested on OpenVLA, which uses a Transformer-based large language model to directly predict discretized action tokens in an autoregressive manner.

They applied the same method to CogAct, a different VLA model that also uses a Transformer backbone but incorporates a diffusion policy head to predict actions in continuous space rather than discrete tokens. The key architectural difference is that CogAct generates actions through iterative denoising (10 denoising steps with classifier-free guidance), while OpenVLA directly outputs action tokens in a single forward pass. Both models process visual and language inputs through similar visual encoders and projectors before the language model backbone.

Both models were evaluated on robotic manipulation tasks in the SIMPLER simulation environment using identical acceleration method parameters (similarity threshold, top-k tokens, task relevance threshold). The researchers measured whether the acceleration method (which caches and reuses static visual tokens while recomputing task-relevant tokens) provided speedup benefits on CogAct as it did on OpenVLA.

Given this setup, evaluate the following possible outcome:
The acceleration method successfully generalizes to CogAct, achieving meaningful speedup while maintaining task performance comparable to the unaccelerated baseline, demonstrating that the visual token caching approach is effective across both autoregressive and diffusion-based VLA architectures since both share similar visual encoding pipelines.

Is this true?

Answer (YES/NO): YES